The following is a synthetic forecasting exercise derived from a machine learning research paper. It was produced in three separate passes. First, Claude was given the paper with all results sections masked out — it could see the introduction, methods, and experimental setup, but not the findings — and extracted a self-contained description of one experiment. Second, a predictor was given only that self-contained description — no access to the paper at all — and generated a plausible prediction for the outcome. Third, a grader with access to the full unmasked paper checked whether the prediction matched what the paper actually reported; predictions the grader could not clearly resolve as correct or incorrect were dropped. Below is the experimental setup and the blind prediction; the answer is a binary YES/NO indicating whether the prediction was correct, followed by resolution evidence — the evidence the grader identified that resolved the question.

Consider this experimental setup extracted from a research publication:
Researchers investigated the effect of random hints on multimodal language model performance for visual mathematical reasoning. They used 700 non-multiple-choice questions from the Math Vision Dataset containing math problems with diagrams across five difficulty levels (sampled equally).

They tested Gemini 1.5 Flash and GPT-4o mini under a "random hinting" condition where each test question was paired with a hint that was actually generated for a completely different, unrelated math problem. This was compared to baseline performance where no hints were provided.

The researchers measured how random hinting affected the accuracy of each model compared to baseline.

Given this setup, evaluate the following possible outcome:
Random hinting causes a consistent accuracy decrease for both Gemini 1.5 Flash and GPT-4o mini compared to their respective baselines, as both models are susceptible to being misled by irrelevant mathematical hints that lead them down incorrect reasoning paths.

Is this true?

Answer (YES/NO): YES